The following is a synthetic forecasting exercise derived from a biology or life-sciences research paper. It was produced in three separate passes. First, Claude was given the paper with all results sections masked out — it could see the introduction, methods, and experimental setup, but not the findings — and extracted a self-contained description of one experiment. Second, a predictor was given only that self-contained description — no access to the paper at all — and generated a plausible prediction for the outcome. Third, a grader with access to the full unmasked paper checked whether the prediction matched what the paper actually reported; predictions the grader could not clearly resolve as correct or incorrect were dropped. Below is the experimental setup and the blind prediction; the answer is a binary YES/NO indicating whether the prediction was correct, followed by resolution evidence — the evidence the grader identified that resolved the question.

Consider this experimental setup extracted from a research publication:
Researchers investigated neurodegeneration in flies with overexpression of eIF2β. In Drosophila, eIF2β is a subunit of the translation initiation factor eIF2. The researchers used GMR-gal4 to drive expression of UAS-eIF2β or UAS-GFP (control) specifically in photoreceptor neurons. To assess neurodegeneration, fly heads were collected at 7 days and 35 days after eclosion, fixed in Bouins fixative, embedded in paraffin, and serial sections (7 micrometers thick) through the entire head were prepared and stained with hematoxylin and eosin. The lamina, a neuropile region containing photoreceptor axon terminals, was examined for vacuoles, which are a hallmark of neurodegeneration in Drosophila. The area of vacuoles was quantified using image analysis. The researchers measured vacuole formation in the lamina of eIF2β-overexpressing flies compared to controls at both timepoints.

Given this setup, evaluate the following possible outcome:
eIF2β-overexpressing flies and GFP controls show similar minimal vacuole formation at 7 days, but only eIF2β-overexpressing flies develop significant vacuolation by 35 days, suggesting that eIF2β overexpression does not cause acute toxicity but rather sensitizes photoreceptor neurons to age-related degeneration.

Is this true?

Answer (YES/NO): NO